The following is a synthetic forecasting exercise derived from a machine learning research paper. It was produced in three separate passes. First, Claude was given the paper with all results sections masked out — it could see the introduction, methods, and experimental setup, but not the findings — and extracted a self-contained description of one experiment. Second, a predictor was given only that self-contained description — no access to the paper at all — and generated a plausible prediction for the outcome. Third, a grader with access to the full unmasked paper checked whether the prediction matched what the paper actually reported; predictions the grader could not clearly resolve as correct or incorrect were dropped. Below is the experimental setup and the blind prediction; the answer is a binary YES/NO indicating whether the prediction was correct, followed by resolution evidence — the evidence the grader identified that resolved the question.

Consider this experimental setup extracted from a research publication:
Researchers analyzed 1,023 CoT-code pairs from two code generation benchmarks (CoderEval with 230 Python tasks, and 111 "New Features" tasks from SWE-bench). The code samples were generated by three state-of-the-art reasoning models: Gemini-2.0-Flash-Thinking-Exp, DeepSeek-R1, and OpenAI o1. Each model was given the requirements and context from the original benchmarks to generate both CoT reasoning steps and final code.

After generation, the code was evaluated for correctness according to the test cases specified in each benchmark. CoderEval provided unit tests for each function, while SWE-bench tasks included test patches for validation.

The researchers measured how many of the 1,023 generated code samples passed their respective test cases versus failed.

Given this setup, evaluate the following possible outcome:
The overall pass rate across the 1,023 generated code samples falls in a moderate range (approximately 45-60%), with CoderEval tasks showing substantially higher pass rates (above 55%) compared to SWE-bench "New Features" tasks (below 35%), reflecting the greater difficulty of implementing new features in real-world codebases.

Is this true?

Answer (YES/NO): NO